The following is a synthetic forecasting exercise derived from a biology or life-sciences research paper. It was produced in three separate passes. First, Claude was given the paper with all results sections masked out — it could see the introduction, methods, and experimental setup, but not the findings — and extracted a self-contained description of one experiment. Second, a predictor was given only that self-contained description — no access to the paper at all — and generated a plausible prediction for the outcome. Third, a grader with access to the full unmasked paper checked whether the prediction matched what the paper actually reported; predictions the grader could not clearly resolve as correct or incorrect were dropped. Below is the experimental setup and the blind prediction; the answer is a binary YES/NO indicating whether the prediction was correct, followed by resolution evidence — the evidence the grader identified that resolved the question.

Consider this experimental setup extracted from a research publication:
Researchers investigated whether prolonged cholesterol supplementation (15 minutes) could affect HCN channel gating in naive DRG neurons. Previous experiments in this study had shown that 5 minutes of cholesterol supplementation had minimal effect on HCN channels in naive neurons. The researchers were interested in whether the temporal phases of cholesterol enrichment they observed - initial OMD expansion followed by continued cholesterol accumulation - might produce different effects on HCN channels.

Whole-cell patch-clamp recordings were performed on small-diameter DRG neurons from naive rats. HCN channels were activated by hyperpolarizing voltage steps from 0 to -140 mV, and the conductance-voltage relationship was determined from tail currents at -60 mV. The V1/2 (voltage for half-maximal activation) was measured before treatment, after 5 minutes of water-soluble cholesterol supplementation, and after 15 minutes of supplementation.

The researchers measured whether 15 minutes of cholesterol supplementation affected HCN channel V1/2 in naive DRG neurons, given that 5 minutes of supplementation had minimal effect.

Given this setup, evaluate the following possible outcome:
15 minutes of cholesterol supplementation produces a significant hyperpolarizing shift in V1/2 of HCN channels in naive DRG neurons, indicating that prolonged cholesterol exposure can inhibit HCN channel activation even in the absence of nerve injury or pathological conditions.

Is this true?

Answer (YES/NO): YES